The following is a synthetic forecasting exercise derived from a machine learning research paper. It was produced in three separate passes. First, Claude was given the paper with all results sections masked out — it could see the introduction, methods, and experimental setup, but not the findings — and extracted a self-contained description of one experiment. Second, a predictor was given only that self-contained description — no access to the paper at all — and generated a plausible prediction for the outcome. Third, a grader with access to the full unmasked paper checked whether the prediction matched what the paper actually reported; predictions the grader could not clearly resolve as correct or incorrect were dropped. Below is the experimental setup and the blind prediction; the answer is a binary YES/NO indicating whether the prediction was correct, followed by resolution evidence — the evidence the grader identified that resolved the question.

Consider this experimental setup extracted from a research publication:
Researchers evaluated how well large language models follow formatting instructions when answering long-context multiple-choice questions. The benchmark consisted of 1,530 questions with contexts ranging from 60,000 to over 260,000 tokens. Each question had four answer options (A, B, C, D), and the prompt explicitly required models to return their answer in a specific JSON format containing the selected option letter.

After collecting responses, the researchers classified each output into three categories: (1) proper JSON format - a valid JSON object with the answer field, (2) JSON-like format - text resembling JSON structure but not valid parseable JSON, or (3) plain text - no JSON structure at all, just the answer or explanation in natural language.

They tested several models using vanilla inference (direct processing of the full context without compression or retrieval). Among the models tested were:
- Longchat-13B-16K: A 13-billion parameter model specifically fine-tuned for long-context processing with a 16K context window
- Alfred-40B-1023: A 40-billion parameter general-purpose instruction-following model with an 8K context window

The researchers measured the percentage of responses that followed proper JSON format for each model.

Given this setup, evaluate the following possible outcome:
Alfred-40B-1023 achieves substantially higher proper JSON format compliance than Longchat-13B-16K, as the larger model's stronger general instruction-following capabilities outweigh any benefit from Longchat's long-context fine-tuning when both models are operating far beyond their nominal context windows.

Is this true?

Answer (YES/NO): NO